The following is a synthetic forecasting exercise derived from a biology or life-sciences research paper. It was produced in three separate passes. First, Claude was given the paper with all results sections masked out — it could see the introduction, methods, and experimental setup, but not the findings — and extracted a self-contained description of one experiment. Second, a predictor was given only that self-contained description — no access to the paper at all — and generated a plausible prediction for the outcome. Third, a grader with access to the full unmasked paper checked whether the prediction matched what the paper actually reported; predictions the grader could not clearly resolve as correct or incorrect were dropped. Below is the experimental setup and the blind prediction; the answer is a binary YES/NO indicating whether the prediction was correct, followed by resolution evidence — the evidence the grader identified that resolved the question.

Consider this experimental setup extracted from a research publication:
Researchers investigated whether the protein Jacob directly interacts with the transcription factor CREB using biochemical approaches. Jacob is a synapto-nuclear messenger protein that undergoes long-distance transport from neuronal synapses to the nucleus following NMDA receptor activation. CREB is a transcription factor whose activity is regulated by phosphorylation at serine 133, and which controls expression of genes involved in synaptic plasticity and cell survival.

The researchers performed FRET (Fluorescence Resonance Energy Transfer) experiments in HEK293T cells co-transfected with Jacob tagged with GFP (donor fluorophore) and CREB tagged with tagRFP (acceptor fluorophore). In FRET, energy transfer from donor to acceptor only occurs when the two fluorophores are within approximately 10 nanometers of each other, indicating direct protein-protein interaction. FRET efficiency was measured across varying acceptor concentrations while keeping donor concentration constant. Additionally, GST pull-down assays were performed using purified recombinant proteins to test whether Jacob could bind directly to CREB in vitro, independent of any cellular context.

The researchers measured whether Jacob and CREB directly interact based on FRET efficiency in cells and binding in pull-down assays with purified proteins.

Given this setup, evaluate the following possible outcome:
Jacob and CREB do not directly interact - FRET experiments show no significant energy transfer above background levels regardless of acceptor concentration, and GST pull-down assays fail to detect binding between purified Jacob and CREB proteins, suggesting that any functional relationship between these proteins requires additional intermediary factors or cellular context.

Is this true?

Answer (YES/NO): NO